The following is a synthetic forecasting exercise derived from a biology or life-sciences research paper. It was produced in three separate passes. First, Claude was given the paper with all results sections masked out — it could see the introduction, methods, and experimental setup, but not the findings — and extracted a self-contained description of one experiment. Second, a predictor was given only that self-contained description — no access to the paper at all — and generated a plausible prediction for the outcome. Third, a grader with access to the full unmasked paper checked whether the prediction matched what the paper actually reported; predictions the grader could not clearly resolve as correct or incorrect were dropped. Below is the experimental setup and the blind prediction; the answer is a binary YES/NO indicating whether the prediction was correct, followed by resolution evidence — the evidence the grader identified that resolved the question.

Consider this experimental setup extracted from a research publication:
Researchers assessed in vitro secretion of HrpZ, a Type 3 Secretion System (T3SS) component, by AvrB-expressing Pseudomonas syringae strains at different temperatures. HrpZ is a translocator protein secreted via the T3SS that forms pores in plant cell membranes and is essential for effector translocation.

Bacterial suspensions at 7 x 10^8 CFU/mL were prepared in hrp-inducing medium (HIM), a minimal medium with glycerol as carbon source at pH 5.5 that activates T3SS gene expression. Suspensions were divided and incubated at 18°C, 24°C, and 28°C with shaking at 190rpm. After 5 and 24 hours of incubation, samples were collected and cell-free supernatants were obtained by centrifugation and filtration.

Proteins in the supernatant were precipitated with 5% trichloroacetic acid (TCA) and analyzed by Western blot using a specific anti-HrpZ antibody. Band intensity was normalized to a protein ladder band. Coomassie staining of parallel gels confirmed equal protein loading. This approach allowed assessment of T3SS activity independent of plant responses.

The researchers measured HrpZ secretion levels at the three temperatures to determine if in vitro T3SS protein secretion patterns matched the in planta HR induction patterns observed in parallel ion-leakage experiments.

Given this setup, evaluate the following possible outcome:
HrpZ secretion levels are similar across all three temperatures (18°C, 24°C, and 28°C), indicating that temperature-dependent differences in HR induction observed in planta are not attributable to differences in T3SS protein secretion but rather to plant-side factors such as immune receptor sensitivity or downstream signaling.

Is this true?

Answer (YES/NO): NO